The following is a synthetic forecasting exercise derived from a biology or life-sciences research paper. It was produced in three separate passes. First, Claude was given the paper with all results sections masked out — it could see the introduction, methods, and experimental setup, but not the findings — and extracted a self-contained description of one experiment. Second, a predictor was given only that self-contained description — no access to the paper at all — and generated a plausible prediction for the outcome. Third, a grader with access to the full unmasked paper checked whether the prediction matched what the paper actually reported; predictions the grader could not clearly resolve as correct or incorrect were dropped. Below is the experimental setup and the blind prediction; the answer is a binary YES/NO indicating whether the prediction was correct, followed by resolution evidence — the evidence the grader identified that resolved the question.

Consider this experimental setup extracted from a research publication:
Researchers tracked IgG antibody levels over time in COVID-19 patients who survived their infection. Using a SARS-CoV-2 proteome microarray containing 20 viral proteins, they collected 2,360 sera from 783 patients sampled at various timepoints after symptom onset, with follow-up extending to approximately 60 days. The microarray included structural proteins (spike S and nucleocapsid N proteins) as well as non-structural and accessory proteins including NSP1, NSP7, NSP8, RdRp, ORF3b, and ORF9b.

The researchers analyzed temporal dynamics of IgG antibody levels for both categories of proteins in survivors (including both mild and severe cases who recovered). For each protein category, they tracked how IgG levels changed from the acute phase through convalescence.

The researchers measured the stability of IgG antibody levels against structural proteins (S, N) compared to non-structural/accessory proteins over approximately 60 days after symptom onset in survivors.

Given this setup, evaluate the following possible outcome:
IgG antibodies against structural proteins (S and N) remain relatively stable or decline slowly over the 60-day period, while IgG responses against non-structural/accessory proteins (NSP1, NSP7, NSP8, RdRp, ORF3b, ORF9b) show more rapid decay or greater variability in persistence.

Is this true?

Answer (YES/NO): YES